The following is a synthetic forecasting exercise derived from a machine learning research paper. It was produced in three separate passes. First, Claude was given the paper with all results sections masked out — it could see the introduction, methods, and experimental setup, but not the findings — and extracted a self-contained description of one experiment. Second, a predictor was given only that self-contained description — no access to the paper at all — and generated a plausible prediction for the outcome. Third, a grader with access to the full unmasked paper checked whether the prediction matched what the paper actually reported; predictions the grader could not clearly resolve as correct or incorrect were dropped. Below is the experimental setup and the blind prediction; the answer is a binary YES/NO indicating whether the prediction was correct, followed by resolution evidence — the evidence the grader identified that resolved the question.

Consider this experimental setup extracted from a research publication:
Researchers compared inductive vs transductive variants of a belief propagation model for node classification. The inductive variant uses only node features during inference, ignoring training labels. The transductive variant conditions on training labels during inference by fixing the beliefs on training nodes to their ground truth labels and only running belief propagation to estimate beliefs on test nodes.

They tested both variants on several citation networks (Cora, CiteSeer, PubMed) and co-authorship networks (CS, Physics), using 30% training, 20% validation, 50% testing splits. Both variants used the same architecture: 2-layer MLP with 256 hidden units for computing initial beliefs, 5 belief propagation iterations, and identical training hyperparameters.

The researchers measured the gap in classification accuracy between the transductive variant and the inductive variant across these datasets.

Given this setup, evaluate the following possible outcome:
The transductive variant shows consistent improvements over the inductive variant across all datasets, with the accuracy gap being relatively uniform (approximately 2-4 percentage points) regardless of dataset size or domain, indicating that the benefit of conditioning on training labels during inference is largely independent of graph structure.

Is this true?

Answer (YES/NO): NO